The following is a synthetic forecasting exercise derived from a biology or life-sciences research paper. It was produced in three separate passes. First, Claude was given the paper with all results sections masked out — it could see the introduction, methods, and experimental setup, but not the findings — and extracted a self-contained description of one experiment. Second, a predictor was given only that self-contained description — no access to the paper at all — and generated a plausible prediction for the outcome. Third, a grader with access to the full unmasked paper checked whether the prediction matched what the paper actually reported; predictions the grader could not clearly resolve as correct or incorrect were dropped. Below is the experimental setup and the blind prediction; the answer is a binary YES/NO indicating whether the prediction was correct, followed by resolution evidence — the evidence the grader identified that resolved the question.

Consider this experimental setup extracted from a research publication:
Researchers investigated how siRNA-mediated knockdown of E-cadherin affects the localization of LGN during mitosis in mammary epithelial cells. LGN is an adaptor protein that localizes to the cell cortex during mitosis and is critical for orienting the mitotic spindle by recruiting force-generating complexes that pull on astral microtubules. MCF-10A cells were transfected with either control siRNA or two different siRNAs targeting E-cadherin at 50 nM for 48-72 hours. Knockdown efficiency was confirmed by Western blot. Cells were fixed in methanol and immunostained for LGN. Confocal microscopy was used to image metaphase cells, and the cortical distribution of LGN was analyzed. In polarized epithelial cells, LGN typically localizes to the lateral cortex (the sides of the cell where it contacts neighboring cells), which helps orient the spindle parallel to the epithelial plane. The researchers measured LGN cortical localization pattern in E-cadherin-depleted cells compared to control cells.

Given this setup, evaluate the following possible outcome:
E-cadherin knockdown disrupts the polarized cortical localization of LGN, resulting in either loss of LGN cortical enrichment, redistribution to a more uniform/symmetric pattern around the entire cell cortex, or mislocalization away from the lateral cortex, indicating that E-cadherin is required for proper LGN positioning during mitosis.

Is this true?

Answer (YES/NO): YES